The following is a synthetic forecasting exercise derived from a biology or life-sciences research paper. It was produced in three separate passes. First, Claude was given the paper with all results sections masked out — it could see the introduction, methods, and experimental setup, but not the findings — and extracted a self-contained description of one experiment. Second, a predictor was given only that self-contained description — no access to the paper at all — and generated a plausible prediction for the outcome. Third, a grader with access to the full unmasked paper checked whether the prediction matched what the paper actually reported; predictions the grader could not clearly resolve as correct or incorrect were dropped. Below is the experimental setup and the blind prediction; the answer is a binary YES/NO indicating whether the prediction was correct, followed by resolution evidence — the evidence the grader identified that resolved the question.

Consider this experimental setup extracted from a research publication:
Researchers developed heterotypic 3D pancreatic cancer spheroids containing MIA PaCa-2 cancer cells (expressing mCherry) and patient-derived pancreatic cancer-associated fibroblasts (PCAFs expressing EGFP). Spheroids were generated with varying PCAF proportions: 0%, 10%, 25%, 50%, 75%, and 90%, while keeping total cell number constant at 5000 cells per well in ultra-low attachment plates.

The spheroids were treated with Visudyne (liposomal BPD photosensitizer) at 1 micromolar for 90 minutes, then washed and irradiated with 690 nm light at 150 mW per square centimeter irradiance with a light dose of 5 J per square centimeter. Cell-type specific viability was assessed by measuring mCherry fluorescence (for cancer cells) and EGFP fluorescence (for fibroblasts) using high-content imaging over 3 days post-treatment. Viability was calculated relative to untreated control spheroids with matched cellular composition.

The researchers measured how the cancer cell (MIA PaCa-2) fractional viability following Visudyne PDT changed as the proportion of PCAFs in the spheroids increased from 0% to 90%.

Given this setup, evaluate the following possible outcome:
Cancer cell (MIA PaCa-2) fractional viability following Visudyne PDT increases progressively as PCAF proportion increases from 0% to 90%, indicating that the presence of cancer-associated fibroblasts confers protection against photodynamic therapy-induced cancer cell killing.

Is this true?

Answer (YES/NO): NO